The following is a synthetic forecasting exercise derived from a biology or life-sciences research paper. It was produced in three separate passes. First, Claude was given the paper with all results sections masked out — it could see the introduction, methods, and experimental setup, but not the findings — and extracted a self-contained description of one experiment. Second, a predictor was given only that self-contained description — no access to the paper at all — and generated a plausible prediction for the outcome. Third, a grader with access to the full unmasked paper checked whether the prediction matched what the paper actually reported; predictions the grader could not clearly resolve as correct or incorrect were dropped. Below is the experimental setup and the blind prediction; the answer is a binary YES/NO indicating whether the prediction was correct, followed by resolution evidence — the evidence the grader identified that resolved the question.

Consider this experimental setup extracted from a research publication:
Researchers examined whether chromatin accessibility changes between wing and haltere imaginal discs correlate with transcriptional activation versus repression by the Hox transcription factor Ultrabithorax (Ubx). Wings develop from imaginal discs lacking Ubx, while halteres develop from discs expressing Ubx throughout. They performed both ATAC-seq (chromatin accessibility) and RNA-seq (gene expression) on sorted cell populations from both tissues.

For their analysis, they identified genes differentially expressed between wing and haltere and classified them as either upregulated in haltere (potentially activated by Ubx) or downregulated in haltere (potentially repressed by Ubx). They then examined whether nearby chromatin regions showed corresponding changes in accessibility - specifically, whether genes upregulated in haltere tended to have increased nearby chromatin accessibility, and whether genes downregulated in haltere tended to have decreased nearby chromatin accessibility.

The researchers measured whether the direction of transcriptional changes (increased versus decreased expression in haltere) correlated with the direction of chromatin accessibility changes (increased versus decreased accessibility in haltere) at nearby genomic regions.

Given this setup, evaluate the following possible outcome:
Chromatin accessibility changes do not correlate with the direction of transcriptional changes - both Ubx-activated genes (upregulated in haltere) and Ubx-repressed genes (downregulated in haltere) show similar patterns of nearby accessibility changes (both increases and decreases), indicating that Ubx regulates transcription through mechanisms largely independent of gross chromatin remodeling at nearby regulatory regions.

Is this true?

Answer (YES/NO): NO